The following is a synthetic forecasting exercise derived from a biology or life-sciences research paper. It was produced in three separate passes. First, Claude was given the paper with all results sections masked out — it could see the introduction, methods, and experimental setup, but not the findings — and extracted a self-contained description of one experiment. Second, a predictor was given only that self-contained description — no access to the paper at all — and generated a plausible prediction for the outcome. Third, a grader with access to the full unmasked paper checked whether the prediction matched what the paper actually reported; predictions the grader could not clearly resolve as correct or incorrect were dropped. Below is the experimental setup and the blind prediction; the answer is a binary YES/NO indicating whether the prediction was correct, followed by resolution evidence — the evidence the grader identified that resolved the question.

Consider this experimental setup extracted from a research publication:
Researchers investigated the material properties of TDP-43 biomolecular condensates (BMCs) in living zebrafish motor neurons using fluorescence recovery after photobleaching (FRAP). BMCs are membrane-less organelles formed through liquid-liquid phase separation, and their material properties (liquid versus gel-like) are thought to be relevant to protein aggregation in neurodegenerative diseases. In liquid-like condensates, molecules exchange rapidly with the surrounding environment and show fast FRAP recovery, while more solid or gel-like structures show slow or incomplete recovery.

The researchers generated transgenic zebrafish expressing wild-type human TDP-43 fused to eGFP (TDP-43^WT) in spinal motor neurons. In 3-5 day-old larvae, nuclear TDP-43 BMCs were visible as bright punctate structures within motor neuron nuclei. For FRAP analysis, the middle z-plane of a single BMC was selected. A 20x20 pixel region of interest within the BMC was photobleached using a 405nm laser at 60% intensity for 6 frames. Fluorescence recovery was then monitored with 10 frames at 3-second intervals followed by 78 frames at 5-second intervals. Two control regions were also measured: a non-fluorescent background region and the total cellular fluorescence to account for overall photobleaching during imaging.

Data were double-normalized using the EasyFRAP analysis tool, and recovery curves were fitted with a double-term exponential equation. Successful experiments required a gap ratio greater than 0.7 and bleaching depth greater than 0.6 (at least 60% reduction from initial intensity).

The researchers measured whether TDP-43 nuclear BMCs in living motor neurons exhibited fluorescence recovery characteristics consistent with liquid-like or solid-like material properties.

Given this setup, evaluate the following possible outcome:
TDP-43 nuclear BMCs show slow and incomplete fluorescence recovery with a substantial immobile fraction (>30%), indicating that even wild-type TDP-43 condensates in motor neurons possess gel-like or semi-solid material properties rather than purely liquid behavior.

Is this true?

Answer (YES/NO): NO